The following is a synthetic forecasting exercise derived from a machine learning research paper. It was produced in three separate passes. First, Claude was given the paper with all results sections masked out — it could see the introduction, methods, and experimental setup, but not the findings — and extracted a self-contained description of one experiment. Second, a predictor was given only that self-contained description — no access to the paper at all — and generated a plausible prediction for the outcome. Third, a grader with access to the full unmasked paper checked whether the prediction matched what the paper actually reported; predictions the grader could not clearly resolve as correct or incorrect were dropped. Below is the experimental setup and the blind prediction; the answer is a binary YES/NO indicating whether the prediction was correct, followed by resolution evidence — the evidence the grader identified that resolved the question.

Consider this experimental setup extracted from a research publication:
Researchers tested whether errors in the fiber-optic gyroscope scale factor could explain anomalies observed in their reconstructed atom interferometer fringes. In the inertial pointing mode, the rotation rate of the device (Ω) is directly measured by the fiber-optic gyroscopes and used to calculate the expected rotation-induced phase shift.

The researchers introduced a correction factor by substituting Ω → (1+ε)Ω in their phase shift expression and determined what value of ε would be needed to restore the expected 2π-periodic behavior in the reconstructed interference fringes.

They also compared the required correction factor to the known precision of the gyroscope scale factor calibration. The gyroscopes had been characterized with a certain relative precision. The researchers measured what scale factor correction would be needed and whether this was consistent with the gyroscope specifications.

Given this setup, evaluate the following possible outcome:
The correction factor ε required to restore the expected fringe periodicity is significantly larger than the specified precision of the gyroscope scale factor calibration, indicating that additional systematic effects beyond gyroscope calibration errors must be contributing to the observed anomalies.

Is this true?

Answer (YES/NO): YES